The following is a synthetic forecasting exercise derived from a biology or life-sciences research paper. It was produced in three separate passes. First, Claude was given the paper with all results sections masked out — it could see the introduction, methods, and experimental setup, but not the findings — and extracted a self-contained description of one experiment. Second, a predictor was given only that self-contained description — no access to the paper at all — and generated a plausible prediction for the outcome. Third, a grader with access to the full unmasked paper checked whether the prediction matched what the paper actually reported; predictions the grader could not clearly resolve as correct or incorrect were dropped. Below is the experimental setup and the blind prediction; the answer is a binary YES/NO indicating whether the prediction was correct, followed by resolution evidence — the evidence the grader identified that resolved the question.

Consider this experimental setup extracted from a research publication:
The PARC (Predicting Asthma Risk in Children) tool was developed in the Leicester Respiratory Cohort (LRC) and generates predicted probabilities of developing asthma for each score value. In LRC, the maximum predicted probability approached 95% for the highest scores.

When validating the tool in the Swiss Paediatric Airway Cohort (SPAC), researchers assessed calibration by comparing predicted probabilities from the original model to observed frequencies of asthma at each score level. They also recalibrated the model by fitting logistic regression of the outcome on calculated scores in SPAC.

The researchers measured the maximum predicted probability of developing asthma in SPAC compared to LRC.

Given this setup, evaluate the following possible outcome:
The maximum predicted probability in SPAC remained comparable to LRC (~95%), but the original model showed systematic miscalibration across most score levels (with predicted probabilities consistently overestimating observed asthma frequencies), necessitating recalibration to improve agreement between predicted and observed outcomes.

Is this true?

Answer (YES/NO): NO